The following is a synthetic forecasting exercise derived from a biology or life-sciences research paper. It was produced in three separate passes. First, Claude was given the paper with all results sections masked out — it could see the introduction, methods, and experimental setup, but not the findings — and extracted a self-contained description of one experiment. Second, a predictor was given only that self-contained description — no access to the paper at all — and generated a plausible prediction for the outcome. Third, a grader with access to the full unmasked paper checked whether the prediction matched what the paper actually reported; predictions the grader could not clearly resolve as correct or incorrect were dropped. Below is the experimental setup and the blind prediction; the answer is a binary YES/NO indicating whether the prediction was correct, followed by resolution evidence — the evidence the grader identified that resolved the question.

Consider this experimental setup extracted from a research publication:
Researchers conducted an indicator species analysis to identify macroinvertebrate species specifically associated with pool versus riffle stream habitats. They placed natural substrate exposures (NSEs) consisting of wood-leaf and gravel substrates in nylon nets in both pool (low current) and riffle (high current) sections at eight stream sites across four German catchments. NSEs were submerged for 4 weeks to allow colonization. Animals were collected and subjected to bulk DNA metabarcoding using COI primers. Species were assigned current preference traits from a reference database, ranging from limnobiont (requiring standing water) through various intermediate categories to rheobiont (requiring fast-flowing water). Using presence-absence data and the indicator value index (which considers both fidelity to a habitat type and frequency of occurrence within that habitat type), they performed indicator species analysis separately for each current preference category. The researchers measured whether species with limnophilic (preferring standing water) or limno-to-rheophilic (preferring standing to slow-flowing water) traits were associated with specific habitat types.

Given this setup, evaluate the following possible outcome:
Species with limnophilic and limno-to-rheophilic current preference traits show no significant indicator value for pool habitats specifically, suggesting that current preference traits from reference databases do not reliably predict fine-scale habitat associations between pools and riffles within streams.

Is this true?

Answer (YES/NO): NO